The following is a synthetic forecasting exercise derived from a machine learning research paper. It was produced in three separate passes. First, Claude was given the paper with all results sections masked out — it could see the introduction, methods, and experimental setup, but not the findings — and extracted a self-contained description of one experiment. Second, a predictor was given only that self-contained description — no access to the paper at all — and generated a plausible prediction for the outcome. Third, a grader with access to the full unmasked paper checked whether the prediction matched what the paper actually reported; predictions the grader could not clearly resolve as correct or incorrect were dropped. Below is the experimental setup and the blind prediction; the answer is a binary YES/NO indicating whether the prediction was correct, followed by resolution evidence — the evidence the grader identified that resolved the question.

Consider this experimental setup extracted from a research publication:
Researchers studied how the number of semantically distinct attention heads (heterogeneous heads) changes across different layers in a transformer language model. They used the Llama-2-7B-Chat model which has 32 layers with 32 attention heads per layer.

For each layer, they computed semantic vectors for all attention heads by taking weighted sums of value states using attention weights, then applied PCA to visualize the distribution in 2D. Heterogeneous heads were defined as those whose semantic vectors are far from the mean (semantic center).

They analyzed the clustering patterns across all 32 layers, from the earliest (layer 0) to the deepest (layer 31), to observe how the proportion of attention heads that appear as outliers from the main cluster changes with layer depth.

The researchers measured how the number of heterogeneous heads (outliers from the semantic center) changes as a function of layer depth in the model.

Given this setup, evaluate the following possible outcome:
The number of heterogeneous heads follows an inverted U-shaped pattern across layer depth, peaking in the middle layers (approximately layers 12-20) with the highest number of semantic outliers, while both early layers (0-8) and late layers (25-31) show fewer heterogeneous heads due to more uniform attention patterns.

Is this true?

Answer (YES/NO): NO